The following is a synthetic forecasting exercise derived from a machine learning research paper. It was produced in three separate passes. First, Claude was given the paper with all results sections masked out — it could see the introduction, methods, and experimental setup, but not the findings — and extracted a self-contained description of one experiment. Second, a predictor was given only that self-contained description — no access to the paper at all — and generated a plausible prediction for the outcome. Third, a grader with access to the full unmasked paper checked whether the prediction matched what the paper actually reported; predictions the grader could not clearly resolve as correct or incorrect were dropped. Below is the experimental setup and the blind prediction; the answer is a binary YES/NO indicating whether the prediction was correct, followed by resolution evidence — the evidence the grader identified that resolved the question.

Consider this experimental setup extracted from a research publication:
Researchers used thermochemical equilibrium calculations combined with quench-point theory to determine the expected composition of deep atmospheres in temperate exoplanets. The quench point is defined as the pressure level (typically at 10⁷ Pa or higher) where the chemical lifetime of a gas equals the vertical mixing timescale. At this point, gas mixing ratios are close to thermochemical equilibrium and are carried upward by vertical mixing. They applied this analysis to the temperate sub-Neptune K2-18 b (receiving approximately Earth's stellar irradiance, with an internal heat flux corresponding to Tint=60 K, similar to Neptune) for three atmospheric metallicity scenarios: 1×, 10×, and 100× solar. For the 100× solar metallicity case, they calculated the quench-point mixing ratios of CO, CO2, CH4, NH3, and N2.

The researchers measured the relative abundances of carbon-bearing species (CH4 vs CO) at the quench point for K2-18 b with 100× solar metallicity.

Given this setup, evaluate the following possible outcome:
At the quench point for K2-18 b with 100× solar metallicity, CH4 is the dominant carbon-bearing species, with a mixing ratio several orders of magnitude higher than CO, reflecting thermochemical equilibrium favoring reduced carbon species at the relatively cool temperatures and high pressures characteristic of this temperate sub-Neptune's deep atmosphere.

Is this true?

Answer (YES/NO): NO